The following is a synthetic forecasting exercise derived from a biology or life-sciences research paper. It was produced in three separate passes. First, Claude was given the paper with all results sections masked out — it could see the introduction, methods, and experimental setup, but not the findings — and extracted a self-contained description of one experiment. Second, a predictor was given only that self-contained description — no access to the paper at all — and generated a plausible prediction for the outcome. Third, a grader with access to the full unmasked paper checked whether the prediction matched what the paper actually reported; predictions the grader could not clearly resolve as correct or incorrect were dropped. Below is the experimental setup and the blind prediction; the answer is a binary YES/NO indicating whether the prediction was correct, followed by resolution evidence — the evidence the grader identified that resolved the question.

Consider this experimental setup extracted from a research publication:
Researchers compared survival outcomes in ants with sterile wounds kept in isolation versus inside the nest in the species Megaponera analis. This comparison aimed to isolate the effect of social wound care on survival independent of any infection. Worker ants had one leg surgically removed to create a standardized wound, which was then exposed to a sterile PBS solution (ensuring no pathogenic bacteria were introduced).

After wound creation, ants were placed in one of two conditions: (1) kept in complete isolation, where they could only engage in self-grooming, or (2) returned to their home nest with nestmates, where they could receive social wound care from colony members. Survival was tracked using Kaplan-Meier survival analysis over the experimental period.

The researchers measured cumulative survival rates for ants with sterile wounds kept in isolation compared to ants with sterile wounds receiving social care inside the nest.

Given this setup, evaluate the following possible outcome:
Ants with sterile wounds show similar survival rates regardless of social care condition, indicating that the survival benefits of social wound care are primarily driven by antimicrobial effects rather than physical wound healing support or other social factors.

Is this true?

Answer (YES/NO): YES